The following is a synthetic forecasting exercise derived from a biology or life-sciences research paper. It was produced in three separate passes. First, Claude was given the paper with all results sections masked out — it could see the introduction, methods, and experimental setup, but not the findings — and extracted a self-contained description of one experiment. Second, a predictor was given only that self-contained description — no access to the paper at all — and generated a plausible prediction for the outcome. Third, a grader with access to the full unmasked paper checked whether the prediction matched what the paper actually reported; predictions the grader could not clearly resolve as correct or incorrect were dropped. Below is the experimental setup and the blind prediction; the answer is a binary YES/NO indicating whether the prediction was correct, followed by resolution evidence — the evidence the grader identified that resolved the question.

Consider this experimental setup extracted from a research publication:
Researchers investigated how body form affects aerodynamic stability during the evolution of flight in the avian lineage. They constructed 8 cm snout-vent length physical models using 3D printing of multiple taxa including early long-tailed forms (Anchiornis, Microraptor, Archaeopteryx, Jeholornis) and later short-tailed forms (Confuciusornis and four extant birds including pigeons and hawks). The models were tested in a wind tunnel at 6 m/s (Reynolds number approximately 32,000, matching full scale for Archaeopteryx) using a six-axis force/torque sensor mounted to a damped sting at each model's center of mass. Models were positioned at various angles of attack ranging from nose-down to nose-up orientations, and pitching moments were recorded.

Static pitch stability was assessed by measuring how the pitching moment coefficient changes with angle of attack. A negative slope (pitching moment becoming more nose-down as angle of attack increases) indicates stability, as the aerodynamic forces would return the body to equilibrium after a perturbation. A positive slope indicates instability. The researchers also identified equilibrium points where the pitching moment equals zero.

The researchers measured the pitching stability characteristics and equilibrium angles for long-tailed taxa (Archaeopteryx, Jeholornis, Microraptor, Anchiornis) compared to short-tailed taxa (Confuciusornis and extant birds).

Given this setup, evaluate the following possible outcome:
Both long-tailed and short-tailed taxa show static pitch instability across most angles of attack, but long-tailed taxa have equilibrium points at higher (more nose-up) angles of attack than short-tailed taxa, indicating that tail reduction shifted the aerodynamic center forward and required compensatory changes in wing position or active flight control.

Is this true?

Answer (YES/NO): NO